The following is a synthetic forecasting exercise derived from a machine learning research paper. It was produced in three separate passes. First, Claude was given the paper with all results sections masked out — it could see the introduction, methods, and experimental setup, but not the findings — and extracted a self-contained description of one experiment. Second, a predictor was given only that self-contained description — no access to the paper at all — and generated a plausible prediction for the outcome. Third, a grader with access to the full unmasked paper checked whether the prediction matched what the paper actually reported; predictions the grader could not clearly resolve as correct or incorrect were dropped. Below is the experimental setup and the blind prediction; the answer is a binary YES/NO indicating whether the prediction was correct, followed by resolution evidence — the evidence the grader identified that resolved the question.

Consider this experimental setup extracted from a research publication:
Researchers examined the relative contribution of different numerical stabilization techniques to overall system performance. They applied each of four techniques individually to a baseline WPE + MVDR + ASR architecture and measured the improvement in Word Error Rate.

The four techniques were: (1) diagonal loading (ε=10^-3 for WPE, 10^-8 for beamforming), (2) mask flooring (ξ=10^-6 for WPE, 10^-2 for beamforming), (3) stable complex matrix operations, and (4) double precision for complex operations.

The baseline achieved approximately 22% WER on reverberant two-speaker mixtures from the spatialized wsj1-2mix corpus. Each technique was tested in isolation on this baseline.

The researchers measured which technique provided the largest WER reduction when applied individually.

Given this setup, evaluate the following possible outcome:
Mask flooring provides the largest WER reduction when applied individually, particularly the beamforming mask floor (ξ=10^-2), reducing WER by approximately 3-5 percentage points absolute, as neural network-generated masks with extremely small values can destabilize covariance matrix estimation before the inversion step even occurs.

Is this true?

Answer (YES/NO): NO